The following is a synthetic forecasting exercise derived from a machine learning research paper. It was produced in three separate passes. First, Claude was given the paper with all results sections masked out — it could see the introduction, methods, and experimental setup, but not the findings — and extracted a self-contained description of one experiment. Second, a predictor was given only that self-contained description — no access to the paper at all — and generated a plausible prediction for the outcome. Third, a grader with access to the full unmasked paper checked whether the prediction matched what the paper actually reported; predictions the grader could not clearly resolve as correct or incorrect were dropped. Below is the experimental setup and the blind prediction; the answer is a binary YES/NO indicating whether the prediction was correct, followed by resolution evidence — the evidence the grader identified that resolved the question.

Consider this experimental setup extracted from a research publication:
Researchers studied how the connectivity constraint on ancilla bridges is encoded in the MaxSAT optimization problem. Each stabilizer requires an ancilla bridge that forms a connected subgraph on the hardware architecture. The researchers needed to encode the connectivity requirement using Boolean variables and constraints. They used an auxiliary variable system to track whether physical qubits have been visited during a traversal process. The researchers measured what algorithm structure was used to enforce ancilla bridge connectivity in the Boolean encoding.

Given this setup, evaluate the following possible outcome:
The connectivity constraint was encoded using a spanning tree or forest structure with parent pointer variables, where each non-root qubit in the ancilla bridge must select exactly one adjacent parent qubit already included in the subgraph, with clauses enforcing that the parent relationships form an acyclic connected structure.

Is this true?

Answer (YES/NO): NO